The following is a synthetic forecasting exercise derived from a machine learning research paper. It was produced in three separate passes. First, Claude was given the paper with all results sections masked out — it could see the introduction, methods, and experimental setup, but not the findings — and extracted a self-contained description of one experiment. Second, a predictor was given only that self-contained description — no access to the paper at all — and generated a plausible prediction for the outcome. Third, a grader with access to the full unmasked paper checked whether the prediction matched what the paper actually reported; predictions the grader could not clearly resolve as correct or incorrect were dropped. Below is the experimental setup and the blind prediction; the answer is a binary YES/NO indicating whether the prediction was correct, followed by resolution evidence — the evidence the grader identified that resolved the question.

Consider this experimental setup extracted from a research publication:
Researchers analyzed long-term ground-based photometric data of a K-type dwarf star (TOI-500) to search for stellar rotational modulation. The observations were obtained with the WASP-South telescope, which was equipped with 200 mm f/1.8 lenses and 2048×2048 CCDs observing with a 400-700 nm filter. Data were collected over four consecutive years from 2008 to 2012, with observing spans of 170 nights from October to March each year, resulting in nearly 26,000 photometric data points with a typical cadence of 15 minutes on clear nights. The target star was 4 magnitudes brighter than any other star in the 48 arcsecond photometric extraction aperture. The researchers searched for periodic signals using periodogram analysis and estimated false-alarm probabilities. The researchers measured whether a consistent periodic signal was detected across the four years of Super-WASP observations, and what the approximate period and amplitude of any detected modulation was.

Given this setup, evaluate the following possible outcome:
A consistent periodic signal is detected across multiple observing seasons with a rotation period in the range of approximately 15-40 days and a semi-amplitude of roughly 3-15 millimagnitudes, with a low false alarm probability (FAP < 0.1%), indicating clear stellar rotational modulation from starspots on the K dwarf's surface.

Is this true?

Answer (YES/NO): NO